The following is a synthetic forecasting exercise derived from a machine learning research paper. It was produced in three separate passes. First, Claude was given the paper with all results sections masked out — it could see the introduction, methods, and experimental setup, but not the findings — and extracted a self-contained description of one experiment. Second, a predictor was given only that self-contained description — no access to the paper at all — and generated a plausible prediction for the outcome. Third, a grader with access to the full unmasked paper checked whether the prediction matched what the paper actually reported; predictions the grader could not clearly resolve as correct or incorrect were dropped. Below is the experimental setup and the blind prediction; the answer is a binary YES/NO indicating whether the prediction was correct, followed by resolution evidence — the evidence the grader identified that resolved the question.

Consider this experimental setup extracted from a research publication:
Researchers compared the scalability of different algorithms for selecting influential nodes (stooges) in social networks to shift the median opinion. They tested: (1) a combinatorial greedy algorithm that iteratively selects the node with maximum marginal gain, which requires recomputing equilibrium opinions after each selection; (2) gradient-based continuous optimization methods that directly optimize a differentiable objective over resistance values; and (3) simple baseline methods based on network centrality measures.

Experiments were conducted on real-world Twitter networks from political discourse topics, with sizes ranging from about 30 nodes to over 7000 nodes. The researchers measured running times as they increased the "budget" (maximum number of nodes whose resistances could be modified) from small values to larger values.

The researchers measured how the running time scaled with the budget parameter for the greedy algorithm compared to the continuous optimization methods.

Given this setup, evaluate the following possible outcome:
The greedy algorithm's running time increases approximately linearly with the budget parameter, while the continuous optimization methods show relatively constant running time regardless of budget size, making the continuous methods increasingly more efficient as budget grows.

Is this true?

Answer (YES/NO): YES